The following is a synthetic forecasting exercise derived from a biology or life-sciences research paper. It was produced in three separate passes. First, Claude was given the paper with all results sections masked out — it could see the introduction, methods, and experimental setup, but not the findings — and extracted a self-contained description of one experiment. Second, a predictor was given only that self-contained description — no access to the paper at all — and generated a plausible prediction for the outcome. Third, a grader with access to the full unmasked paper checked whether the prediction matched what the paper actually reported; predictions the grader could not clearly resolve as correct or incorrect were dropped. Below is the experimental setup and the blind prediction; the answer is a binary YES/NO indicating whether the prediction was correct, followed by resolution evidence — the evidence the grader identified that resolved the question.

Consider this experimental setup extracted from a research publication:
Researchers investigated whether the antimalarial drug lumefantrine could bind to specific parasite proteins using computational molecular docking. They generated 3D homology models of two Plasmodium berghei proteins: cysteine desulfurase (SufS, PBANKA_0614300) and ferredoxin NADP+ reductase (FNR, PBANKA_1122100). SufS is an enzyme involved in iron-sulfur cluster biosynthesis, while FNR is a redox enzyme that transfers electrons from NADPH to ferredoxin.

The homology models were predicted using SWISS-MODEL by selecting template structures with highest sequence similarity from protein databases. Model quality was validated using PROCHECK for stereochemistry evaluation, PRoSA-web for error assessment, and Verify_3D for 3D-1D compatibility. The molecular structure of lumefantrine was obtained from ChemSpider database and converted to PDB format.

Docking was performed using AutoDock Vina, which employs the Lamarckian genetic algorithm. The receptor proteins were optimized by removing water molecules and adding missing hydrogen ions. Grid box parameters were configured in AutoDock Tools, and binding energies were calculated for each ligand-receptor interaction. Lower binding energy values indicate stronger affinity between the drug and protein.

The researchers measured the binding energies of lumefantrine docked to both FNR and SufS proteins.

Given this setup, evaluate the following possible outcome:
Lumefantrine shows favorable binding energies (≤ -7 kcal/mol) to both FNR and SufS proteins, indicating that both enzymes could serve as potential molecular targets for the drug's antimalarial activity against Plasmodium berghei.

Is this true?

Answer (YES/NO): YES